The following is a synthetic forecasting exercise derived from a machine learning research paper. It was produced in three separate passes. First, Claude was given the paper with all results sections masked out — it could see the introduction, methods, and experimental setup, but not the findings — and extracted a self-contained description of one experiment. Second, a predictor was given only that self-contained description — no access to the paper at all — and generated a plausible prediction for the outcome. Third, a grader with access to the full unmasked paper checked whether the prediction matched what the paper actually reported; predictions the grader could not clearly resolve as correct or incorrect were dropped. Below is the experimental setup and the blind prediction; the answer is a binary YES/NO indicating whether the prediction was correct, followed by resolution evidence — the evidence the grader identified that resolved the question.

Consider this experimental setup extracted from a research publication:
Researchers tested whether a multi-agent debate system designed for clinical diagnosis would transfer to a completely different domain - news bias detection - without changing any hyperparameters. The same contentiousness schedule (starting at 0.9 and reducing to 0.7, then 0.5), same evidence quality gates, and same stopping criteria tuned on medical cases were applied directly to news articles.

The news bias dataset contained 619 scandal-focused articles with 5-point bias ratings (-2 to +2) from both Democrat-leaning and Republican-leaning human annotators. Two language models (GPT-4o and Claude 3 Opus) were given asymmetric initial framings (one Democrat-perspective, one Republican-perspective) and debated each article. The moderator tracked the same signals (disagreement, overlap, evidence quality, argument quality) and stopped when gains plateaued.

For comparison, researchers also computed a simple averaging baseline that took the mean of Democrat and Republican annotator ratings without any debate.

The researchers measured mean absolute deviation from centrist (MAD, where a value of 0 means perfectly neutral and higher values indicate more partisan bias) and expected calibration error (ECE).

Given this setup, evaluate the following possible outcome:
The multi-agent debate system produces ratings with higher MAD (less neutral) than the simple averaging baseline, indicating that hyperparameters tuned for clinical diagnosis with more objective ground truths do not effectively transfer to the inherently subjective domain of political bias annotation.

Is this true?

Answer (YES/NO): NO